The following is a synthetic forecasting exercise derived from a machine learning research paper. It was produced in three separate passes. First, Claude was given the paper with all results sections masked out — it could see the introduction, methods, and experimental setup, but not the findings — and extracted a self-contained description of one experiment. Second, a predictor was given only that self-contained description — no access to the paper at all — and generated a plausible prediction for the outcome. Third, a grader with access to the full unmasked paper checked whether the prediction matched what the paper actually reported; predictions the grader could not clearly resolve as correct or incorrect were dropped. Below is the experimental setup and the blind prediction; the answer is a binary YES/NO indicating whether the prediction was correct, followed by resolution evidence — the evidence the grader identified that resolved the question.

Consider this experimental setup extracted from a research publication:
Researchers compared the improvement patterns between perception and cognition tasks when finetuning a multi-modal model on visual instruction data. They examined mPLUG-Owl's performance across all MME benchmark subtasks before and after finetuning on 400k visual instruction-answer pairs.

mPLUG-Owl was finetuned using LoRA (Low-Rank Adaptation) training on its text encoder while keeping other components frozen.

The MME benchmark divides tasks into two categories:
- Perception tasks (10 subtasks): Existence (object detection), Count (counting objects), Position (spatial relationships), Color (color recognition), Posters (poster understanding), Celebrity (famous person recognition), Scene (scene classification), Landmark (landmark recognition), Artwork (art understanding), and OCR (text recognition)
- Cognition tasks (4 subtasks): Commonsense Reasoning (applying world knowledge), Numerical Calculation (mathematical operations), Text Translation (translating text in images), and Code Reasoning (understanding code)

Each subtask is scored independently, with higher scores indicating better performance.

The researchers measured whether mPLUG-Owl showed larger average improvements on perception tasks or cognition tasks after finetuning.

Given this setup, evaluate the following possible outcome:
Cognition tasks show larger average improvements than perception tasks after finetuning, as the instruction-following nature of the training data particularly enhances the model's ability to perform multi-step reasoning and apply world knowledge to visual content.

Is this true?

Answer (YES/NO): NO